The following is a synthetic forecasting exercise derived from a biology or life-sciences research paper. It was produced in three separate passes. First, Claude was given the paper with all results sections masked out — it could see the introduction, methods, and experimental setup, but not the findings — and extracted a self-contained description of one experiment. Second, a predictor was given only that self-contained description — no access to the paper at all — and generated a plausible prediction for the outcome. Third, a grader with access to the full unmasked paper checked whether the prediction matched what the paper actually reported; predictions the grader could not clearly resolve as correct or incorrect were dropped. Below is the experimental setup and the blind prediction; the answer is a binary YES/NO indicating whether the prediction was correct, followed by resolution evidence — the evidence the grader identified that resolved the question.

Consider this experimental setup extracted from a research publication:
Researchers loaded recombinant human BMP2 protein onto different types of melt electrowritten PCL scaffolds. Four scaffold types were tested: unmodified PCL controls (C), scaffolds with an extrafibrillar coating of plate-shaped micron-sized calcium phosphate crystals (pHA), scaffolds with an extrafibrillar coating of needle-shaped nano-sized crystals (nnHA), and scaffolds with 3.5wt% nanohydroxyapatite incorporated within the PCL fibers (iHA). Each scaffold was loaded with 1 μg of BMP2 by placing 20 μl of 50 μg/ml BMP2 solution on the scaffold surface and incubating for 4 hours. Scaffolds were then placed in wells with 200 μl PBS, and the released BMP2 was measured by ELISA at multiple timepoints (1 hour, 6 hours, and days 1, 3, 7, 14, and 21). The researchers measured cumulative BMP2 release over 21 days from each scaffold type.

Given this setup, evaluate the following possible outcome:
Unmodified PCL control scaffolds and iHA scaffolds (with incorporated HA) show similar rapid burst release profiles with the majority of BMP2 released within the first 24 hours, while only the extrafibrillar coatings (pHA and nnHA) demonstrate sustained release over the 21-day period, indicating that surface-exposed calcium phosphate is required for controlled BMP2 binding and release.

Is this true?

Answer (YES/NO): NO